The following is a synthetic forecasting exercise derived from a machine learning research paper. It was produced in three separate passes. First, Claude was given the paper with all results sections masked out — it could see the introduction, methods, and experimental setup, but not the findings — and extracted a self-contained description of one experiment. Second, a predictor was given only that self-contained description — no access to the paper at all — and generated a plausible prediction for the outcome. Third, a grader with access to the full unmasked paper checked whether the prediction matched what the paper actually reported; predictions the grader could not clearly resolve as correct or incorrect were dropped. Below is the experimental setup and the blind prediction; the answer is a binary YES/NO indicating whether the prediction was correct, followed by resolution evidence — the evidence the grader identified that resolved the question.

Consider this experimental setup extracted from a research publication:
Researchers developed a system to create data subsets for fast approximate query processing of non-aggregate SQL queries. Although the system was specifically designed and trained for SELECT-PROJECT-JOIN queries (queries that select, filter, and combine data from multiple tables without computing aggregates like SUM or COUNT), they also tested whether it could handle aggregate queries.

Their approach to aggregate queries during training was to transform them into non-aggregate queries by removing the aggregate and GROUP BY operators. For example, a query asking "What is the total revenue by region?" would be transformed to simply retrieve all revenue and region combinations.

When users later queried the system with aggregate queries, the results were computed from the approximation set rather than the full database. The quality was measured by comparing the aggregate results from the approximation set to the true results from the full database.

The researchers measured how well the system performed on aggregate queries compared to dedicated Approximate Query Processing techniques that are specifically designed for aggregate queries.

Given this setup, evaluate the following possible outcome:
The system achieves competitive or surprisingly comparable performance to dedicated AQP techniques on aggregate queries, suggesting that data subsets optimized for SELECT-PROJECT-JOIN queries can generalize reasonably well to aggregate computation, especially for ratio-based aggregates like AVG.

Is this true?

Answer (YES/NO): YES